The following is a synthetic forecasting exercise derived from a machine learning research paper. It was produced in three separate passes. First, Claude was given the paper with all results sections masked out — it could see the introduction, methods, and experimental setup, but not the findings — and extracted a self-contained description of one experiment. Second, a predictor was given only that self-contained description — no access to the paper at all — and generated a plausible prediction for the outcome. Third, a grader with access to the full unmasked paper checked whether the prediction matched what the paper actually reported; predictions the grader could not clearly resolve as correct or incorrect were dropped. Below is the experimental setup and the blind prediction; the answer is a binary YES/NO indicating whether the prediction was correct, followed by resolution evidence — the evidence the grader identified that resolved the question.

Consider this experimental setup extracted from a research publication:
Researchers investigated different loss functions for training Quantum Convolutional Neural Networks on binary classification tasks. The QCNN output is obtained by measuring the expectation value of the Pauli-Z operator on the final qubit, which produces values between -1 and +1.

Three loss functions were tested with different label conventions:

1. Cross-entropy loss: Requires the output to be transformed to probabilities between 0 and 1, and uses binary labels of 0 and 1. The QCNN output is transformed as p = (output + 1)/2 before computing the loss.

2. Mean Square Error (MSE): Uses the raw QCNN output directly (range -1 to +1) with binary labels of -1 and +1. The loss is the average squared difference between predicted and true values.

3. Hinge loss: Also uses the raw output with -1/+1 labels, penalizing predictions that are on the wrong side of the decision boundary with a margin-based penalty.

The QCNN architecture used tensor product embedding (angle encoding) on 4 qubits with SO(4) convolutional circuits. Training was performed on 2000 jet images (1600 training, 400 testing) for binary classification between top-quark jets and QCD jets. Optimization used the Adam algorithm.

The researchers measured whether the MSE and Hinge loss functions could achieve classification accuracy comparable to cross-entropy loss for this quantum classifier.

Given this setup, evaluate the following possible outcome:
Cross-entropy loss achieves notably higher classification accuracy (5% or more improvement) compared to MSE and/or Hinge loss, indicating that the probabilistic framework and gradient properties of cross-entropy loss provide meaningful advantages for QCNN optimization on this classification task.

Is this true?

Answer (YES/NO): NO